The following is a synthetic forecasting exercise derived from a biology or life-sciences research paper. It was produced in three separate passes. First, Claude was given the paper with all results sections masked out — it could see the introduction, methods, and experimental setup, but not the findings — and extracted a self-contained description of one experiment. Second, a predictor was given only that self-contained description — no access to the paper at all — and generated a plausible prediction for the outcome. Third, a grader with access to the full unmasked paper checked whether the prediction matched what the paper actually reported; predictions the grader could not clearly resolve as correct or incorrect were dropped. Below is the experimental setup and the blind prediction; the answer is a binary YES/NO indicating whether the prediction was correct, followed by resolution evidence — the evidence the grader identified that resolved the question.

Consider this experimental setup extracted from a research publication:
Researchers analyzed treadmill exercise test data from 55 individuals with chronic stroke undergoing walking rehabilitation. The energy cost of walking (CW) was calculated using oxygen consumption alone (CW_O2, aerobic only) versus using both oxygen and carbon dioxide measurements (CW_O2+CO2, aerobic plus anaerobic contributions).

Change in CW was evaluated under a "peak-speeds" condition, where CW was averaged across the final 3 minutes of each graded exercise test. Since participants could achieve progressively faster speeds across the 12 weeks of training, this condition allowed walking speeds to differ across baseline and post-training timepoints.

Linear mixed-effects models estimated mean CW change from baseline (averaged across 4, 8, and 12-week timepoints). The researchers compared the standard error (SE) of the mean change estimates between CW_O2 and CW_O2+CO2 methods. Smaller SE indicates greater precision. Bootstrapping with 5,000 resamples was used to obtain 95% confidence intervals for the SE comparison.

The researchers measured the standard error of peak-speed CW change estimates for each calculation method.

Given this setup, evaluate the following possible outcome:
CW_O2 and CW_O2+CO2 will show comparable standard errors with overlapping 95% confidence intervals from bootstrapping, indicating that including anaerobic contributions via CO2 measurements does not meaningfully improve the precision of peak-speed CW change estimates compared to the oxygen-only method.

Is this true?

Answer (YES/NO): YES